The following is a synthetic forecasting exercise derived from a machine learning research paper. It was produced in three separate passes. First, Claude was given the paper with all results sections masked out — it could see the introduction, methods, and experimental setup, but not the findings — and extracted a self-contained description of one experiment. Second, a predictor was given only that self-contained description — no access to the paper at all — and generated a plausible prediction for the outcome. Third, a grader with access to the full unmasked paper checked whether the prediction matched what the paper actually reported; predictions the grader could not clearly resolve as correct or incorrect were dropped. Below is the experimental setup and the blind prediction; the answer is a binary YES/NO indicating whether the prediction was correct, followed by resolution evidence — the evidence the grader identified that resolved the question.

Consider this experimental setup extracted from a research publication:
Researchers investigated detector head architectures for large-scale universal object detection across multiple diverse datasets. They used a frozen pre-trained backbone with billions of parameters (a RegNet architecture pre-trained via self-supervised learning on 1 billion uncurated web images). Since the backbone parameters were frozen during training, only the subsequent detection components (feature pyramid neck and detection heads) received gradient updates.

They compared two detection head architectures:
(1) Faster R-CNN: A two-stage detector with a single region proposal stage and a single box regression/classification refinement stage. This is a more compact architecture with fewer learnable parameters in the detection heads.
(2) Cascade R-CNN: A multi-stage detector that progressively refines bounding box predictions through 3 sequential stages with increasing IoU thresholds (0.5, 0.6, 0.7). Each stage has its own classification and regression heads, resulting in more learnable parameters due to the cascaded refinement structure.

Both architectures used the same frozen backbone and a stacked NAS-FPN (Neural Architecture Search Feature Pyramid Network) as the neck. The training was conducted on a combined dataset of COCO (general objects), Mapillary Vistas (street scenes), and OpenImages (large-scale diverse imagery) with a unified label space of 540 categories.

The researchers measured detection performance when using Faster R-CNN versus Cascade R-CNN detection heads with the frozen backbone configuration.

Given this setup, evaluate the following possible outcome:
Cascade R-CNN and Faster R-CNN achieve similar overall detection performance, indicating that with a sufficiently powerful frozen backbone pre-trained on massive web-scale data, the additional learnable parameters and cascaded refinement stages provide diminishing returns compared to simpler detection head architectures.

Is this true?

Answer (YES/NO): NO